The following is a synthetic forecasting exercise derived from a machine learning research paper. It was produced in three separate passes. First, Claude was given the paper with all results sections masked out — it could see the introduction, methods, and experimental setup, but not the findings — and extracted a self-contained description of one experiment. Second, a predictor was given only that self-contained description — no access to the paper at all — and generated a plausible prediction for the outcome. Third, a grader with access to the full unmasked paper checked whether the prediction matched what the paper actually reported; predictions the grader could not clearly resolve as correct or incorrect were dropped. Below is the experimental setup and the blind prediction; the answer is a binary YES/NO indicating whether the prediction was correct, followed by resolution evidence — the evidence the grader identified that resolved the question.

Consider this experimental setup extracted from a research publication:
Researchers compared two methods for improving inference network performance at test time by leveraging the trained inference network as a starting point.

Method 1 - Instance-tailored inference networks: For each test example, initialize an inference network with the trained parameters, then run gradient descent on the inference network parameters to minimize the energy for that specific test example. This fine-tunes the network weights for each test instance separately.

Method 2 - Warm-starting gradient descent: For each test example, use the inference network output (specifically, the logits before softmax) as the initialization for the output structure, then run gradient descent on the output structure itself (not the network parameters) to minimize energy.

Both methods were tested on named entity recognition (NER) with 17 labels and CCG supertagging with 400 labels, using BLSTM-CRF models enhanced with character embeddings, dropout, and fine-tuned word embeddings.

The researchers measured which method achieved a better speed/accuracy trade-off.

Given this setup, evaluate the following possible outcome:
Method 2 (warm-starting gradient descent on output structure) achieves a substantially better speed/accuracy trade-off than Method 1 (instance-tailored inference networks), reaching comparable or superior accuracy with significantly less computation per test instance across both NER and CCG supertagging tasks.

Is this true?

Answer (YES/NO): YES